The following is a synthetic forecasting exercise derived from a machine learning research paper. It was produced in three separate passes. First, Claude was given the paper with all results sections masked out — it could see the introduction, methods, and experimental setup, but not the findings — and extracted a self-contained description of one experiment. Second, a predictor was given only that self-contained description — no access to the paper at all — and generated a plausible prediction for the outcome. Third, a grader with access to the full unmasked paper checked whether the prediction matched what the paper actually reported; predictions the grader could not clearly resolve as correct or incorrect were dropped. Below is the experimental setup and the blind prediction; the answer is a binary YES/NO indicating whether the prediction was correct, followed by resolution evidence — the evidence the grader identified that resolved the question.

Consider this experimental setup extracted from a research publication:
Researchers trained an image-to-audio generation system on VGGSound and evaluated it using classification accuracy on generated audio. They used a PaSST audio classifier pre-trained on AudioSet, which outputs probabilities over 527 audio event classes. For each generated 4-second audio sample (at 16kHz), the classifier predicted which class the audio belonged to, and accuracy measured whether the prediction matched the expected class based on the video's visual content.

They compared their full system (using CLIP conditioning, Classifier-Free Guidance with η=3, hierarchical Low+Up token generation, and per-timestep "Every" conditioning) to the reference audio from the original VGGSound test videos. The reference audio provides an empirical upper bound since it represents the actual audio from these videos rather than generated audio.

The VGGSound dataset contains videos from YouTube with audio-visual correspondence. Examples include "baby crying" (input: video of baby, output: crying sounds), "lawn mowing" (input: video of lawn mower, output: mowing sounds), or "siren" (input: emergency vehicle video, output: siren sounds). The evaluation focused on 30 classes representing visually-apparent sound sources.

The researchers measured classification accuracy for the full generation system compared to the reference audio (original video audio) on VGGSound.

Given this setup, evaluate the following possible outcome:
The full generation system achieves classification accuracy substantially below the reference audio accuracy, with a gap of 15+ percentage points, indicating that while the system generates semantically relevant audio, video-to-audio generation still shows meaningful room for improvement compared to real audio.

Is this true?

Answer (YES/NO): YES